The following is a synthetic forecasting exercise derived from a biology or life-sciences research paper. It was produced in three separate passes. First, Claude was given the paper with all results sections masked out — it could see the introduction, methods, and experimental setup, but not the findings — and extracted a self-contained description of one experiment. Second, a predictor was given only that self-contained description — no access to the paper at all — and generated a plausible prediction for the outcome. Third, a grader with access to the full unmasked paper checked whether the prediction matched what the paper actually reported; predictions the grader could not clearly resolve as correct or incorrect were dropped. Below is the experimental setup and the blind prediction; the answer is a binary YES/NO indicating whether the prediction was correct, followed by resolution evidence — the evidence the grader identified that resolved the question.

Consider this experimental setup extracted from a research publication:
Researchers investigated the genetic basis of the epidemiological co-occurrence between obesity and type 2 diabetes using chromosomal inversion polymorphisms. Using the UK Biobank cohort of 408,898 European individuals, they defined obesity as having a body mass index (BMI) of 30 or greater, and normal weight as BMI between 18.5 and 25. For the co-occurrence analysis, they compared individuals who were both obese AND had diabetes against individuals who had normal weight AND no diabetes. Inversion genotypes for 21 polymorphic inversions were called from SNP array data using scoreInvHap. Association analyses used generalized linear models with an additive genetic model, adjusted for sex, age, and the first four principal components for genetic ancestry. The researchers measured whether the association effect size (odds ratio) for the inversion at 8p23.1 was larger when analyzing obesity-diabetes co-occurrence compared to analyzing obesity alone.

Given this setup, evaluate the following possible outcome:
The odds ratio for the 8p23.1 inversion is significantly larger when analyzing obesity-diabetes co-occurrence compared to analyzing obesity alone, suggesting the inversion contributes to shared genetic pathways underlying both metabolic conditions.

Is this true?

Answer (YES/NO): YES